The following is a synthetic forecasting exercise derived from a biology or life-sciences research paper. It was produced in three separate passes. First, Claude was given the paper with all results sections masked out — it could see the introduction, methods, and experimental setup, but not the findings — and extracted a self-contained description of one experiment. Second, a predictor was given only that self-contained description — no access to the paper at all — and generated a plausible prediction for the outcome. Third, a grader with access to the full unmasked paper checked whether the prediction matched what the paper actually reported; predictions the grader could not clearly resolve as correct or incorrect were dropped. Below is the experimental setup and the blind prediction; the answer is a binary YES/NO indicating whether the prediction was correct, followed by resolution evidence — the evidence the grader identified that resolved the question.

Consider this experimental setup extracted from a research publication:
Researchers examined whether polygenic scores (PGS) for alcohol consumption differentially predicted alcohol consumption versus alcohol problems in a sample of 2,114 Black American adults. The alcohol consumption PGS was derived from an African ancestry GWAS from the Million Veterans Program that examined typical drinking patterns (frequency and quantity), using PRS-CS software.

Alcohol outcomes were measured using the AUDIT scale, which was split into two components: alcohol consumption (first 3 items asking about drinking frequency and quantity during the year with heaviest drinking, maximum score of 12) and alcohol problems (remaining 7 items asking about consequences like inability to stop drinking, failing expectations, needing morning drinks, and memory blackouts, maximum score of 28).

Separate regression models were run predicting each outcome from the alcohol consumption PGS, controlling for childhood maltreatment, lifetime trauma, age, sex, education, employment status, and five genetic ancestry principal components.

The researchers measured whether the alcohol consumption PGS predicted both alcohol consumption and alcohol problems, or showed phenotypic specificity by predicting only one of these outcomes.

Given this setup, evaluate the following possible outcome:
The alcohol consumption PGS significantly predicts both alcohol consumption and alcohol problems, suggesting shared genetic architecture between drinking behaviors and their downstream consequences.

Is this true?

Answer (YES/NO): NO